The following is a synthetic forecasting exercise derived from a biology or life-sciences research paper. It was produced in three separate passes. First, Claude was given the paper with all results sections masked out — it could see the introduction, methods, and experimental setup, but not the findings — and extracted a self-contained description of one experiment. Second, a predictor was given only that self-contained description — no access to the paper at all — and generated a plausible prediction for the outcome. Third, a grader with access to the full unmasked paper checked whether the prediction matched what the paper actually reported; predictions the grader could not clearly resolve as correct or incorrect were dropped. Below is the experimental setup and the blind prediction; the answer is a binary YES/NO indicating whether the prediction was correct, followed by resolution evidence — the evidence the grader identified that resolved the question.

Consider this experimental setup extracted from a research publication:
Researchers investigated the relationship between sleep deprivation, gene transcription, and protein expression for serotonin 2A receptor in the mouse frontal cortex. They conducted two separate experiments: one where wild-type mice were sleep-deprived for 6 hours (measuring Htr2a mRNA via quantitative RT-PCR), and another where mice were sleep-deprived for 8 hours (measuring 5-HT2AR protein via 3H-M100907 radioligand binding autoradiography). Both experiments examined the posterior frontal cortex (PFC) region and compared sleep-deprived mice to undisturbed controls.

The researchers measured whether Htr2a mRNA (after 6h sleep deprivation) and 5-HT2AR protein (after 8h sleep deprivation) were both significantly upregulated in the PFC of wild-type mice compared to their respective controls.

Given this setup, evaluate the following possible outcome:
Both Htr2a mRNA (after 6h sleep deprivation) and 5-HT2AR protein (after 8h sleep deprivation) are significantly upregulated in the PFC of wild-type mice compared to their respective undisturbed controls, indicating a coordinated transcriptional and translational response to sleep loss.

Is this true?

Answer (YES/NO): YES